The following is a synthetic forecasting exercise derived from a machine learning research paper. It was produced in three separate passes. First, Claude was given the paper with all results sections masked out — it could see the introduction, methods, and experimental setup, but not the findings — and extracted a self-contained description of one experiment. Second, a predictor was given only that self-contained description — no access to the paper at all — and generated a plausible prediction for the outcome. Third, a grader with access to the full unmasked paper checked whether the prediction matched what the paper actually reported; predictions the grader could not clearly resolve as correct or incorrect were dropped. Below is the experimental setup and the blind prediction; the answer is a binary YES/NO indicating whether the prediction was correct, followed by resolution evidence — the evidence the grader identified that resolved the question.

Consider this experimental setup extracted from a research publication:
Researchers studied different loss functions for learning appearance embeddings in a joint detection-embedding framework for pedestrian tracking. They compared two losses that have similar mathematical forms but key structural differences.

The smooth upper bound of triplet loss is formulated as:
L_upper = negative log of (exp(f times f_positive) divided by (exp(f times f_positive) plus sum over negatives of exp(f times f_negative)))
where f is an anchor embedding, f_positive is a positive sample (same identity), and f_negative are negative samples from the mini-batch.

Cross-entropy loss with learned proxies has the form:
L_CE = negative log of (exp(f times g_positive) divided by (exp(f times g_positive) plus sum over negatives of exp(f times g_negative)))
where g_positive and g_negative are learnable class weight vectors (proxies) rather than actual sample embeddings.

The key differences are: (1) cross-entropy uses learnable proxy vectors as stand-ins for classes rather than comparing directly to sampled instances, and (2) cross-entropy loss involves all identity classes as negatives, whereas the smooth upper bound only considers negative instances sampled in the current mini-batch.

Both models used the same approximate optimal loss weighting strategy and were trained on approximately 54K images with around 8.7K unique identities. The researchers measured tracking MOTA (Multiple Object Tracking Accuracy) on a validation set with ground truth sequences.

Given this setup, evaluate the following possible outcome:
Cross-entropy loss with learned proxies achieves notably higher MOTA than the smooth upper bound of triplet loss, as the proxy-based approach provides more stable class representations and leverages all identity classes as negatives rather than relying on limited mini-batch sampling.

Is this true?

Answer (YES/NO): YES